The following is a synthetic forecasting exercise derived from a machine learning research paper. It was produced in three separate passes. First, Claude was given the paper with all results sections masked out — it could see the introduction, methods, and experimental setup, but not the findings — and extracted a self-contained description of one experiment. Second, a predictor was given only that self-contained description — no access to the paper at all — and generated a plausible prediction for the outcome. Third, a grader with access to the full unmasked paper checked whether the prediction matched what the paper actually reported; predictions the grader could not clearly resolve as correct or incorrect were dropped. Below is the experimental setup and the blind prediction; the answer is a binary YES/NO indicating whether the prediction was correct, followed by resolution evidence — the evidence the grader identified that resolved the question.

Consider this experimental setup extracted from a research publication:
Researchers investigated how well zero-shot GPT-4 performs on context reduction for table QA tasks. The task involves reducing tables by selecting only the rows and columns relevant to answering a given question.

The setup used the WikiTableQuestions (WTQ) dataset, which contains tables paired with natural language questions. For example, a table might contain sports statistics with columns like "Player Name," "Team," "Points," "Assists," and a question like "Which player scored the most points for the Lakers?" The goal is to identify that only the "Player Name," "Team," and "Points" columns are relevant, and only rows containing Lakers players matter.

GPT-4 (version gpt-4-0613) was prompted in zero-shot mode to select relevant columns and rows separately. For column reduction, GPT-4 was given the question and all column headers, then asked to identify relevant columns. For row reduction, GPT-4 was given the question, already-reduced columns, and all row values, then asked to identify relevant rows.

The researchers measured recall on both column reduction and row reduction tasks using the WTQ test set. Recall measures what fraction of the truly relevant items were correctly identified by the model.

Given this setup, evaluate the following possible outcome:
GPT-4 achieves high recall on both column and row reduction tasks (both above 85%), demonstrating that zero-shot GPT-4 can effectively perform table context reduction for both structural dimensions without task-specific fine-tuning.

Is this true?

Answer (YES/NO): NO